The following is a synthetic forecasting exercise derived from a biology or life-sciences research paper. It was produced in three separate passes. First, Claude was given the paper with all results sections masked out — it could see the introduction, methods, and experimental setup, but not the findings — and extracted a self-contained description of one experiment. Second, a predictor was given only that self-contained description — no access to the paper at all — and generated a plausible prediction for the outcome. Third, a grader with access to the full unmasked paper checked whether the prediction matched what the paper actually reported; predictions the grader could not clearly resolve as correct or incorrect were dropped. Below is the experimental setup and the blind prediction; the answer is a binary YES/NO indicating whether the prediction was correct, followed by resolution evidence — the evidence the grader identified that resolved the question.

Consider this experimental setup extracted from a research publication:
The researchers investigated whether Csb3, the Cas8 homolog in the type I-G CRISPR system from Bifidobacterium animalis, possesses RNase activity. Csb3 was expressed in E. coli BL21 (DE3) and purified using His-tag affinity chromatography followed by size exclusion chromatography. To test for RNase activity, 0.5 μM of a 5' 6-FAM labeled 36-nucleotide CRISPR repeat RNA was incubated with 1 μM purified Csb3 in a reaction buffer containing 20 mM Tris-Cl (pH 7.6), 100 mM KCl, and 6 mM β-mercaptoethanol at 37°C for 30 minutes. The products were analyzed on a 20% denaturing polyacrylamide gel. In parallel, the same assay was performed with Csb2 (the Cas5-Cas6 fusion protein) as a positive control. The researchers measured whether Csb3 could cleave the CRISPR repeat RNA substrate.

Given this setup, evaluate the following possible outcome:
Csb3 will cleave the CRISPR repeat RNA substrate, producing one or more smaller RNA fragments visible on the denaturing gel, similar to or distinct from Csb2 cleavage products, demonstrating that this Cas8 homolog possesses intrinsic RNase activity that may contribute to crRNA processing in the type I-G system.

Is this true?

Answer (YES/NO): NO